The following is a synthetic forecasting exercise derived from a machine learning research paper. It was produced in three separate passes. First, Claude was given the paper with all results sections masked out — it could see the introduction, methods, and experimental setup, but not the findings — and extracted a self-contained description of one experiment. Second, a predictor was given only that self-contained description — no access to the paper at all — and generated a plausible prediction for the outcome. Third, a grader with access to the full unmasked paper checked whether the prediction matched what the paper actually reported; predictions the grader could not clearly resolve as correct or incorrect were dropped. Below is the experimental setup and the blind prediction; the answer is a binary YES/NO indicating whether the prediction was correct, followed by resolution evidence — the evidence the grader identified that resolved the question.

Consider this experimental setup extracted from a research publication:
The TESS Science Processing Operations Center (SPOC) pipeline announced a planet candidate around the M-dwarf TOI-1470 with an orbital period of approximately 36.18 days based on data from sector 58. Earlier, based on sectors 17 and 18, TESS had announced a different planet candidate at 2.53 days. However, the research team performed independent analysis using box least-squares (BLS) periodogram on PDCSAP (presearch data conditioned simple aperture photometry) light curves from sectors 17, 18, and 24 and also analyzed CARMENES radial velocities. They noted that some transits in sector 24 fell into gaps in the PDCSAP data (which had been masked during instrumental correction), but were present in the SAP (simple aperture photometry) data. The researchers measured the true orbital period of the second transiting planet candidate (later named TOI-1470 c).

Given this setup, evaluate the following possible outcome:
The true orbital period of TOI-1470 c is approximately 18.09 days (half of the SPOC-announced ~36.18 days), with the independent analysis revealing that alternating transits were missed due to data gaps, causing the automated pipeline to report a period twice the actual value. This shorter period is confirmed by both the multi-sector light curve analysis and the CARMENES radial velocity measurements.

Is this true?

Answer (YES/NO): YES